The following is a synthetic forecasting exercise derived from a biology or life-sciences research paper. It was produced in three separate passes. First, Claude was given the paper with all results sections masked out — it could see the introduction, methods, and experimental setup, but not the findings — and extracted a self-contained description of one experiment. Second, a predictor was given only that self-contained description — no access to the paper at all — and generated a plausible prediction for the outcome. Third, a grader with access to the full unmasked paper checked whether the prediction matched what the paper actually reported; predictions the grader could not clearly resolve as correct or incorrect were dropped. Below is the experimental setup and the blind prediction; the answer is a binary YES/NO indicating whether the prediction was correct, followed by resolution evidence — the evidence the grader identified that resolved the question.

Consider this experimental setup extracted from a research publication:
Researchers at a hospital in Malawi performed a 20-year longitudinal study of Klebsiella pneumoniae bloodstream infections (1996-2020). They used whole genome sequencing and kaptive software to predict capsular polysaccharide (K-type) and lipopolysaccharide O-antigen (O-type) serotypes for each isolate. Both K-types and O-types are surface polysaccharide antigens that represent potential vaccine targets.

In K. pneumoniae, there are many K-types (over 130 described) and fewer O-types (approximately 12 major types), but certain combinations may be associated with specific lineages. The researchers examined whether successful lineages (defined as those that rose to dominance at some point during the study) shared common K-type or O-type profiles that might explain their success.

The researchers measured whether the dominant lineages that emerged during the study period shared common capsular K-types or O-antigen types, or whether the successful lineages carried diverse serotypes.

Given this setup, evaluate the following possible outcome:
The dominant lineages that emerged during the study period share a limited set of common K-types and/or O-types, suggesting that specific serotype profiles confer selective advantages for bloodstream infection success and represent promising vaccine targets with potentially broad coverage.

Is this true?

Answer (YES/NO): NO